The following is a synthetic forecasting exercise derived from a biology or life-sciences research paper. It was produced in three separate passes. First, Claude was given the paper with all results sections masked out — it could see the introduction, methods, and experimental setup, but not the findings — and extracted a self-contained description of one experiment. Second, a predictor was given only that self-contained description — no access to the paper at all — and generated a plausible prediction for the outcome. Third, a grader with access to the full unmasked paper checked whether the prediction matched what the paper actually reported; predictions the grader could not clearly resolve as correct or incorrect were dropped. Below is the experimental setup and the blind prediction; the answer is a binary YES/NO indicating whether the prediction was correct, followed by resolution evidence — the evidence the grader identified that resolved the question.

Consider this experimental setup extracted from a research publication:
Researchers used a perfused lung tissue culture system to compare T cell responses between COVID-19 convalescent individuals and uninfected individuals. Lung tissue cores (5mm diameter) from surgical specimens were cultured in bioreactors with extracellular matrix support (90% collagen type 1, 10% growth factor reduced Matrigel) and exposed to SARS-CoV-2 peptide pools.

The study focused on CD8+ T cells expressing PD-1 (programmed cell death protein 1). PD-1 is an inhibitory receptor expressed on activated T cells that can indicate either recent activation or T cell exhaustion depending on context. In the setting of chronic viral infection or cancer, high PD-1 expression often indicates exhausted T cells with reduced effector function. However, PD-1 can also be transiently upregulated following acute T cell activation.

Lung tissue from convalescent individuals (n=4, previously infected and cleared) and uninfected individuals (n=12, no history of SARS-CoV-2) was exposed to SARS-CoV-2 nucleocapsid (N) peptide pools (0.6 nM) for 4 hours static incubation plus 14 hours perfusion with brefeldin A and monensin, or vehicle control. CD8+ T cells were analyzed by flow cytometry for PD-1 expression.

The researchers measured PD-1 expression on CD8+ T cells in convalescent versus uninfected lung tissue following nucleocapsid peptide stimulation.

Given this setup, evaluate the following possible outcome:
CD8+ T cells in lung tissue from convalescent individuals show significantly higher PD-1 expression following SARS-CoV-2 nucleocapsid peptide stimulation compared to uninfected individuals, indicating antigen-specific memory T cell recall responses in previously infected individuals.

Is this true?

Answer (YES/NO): NO